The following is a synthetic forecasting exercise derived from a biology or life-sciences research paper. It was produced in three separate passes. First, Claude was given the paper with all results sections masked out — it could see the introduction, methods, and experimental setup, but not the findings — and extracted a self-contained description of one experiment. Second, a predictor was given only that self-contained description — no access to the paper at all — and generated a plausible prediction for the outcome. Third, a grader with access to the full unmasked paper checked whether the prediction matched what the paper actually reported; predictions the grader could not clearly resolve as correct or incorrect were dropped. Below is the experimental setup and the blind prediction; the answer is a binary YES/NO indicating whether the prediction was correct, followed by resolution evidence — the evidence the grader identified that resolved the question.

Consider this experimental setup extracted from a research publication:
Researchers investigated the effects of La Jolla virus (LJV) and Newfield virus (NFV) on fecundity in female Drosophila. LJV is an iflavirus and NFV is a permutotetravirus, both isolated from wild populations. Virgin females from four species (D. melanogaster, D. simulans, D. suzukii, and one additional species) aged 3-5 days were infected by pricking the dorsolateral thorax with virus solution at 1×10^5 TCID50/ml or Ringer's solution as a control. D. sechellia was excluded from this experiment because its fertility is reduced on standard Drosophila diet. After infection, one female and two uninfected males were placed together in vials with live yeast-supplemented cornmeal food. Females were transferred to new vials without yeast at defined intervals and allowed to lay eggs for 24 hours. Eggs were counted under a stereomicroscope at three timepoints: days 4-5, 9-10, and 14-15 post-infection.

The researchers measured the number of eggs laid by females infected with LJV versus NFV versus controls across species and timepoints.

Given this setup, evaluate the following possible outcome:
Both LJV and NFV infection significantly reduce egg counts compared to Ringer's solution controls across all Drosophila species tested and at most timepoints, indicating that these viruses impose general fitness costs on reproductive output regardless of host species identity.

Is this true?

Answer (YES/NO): NO